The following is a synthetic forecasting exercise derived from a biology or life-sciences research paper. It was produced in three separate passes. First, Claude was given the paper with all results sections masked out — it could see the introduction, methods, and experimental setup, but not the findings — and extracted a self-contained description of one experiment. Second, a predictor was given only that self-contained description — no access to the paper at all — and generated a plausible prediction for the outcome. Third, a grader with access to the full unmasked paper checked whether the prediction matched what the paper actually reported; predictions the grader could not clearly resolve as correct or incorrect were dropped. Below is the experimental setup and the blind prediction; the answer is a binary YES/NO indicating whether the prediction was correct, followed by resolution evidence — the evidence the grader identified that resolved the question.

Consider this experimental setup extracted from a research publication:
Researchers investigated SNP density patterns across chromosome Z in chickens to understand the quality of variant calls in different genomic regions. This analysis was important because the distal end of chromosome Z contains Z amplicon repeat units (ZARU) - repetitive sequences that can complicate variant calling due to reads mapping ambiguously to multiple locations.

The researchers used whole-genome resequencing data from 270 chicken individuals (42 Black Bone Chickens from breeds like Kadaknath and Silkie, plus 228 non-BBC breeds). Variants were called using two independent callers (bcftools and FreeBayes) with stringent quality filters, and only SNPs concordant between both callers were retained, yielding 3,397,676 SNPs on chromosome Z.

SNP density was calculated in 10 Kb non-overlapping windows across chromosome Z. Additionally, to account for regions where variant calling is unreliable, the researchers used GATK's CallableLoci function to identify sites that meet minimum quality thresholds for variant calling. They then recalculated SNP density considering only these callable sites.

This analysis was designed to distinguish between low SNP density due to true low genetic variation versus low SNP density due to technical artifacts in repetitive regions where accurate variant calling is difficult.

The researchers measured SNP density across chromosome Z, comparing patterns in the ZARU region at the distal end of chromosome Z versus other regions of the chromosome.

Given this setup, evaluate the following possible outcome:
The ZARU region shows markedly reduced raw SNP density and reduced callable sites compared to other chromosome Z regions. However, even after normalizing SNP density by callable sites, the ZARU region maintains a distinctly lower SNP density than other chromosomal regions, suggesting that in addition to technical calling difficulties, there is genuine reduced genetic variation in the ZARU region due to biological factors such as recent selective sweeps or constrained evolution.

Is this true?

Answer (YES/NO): NO